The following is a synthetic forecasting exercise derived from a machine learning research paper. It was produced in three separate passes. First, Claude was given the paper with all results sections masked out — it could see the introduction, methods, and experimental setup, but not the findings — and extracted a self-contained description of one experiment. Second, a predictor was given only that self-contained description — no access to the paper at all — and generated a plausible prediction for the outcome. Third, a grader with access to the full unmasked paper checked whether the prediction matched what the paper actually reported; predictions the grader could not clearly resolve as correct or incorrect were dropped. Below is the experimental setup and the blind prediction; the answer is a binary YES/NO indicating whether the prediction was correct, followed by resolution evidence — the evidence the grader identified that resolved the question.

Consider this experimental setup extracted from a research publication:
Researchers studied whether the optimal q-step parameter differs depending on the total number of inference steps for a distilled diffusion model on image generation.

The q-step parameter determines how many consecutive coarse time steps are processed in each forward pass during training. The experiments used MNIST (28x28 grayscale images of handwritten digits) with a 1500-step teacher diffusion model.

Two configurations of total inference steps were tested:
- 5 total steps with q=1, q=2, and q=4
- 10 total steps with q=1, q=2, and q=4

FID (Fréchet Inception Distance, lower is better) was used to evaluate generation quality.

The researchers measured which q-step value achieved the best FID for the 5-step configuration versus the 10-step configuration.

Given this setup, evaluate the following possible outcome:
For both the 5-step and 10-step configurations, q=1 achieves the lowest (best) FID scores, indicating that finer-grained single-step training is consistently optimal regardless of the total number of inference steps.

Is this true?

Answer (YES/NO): NO